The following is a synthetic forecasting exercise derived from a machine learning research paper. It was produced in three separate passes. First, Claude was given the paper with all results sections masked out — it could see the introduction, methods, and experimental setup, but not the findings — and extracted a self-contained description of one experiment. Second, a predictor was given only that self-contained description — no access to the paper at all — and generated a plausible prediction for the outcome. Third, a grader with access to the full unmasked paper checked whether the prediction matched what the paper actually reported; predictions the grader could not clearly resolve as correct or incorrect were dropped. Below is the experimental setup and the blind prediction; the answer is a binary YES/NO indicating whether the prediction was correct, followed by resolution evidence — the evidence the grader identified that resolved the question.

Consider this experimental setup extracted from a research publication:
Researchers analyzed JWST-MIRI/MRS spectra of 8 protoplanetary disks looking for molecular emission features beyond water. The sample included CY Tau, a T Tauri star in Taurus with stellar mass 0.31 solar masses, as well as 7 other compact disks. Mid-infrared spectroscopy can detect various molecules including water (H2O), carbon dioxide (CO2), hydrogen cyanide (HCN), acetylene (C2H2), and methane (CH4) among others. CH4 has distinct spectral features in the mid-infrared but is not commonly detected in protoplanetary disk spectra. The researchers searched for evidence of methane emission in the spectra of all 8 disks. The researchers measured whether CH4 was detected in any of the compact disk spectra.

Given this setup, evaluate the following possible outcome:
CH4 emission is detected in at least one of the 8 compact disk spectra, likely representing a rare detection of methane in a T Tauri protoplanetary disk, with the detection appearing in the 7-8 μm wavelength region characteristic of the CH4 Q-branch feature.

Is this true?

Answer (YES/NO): NO